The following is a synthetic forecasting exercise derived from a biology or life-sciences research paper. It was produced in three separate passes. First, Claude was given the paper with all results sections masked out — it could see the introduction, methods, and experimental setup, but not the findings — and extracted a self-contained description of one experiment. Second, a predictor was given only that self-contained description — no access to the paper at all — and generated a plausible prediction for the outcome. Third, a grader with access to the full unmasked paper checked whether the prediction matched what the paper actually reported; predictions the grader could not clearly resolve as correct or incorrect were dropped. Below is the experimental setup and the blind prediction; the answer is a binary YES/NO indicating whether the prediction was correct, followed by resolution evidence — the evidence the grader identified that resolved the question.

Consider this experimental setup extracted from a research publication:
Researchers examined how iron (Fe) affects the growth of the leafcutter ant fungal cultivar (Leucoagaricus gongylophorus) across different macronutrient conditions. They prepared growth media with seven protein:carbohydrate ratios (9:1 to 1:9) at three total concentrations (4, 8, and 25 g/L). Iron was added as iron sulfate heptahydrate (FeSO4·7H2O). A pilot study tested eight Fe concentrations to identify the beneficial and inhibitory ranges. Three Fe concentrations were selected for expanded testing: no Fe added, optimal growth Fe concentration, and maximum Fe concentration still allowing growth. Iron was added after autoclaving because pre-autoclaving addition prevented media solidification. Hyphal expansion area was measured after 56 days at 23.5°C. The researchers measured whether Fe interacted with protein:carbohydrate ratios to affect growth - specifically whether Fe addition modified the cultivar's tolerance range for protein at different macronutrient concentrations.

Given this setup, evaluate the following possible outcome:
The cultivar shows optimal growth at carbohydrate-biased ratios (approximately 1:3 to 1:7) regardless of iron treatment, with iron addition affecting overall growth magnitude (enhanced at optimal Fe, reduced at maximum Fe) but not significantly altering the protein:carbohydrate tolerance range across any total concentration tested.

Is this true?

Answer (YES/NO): NO